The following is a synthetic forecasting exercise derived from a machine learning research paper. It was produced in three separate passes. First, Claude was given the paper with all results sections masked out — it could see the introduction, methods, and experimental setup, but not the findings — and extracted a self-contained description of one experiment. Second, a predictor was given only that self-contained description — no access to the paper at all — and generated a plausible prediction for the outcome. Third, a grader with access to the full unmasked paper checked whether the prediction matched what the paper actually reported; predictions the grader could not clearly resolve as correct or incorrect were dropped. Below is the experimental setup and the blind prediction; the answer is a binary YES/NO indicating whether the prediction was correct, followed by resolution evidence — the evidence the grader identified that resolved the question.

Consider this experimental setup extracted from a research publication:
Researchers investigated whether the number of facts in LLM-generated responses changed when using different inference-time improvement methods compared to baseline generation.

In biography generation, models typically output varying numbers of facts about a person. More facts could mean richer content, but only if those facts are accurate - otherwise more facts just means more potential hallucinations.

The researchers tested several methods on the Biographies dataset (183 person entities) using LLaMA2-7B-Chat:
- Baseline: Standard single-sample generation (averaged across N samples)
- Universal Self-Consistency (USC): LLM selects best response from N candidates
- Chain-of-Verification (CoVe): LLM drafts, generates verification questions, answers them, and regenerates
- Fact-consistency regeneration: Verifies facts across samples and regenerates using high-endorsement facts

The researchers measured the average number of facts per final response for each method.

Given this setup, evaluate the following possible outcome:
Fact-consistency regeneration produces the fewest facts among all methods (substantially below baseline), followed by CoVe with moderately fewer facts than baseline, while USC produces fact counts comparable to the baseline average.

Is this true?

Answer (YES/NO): NO